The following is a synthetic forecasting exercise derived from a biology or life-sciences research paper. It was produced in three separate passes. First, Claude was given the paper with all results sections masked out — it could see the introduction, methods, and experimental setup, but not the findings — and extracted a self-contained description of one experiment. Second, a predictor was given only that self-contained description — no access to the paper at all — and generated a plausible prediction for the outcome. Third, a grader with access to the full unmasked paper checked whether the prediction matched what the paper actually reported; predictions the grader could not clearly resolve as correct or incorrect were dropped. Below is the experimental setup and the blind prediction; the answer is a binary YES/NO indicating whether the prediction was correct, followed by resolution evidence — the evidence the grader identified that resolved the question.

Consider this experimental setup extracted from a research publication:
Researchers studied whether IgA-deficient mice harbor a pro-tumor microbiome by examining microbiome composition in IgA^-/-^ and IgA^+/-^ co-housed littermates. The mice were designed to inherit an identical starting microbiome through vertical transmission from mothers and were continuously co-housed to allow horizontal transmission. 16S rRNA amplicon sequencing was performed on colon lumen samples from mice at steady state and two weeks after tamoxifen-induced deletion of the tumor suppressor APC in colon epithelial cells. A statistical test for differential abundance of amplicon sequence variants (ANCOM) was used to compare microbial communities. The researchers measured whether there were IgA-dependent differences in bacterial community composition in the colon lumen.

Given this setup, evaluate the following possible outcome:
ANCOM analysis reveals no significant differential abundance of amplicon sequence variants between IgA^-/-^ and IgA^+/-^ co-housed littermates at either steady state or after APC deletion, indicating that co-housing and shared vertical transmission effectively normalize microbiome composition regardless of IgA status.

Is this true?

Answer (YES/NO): YES